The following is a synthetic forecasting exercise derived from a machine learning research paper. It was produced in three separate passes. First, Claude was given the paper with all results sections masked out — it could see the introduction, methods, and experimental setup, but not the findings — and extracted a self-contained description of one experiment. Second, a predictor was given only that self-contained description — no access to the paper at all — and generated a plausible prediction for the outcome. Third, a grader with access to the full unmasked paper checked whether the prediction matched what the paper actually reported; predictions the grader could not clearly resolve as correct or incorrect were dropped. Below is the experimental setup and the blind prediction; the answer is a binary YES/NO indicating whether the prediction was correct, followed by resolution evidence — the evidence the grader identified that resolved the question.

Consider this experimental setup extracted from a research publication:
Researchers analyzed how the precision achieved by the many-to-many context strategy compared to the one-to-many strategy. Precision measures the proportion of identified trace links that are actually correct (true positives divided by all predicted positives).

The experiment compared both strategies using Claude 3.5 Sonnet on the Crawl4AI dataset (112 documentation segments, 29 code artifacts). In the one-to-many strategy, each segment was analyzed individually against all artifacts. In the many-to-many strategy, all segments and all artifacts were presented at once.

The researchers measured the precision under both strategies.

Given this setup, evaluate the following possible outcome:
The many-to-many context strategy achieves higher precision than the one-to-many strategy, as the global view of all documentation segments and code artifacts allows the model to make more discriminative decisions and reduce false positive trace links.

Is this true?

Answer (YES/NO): NO